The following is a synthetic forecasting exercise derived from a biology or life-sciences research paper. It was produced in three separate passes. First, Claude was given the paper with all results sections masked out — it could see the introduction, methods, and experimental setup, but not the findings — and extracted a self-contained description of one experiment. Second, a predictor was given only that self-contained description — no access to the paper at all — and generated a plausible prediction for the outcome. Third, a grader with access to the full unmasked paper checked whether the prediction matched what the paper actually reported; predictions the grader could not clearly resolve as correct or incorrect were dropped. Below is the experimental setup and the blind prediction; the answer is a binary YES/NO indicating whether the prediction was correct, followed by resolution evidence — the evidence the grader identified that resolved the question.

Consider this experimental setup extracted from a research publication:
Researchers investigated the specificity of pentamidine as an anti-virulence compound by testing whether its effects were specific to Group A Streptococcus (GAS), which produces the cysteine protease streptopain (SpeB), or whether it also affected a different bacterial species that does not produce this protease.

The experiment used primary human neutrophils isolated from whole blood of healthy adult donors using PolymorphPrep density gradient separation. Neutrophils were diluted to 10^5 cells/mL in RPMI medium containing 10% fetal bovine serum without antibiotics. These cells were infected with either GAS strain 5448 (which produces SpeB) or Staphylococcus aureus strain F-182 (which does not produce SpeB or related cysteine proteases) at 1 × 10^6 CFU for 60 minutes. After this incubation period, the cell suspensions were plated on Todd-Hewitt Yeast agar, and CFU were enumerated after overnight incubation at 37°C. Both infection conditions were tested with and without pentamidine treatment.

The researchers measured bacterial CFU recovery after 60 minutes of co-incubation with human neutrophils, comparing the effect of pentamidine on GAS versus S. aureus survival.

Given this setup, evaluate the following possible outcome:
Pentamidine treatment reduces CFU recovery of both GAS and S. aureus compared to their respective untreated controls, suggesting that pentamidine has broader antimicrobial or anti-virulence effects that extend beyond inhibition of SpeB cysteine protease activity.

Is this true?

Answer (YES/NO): NO